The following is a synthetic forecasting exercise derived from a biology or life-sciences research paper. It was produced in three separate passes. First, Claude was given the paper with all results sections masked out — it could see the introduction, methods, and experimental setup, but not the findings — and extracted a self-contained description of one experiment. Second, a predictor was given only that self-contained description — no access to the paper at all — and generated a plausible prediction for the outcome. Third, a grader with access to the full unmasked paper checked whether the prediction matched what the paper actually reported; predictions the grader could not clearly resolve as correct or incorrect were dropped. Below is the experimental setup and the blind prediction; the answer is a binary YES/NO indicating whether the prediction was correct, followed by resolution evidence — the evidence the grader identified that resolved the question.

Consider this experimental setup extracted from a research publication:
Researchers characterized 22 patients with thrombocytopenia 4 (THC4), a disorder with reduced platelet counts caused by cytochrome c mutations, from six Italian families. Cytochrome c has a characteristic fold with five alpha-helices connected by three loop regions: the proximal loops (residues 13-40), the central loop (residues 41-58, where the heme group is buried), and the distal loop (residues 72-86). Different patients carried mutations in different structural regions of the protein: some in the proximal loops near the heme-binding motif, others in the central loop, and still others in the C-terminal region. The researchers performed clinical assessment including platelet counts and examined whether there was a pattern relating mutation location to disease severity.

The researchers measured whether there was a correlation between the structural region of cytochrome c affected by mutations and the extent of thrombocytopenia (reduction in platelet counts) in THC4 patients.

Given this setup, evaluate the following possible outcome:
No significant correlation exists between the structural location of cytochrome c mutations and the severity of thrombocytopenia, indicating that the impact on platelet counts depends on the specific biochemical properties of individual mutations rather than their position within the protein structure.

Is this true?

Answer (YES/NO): NO